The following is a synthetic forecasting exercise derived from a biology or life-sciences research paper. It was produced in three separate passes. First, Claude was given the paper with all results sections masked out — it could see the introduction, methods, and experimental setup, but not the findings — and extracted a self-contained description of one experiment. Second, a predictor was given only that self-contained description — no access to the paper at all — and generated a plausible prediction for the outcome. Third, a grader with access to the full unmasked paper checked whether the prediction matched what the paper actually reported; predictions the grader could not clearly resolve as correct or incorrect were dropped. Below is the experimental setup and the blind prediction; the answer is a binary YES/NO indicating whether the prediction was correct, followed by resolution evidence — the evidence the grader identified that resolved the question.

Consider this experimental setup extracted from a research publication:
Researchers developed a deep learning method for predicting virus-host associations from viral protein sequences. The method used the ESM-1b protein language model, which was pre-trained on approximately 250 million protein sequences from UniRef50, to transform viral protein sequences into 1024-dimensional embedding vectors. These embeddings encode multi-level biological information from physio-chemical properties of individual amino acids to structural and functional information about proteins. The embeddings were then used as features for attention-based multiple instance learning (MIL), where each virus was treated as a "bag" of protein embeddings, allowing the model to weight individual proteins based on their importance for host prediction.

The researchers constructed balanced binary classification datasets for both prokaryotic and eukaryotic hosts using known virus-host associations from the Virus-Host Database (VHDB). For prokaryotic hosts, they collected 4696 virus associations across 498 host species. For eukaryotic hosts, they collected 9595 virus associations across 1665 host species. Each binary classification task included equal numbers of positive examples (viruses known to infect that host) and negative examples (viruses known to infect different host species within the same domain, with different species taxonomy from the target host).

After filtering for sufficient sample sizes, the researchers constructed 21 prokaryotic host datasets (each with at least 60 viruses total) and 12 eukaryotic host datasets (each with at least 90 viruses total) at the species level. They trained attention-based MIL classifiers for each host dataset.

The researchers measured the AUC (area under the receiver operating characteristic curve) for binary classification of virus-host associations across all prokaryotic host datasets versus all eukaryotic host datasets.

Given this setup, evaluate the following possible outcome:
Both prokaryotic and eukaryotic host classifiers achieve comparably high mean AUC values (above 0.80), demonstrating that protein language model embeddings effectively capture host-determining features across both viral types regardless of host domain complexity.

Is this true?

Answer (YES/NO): NO